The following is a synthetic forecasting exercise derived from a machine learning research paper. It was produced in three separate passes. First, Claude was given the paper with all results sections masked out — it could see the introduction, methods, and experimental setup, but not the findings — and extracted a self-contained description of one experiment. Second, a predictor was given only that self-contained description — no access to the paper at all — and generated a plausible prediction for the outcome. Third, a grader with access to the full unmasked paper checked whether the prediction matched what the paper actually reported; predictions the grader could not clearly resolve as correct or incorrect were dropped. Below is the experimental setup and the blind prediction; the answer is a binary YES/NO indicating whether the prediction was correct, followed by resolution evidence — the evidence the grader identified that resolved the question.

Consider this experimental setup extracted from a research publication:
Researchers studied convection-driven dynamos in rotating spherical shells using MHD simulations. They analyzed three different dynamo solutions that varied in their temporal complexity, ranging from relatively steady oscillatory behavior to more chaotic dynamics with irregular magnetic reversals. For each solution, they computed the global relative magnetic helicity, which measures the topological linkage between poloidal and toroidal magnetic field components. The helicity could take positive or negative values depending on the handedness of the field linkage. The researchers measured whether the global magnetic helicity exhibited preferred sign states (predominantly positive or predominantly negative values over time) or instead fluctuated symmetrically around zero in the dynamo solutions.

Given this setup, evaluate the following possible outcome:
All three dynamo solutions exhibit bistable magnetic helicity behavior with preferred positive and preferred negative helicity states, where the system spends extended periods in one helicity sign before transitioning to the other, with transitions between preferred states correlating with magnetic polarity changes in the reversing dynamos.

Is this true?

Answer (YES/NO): NO